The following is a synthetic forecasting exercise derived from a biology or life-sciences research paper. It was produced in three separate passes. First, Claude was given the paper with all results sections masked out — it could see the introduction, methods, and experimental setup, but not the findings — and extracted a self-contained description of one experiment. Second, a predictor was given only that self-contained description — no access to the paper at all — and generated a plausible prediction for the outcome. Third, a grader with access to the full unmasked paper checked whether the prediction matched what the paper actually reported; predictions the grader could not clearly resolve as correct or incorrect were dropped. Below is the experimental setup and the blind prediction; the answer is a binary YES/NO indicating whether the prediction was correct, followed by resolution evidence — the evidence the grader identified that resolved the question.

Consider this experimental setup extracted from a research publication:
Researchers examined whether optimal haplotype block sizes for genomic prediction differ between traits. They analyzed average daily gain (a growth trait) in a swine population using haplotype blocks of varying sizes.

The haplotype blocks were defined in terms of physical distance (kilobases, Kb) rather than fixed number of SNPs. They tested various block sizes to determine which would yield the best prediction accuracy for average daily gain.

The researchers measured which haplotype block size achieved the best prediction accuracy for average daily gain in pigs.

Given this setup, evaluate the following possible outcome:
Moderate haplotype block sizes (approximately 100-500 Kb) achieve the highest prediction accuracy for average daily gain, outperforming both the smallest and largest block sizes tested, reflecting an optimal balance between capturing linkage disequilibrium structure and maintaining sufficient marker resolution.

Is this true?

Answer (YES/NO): YES